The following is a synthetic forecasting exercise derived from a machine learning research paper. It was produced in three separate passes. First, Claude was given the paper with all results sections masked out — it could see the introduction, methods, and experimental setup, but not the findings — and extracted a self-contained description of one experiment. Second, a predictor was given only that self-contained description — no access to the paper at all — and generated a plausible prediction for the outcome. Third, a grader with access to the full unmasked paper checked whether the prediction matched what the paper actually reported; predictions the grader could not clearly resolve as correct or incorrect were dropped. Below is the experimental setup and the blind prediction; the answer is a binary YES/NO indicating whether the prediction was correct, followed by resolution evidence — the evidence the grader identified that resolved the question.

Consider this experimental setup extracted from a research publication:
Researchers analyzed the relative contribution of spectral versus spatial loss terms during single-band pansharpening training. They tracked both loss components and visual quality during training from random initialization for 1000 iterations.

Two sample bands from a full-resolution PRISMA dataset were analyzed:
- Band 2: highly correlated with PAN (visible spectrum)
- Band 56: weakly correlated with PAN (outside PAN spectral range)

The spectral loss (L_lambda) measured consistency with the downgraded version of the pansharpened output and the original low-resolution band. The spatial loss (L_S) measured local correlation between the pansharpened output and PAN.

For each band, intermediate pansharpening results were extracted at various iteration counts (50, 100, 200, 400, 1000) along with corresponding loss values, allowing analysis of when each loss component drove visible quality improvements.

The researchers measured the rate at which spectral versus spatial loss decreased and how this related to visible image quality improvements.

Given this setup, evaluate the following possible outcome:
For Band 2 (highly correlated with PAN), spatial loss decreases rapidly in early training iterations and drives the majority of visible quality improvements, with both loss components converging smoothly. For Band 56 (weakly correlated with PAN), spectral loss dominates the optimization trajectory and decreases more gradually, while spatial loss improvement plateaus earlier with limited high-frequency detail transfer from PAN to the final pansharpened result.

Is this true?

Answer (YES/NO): NO